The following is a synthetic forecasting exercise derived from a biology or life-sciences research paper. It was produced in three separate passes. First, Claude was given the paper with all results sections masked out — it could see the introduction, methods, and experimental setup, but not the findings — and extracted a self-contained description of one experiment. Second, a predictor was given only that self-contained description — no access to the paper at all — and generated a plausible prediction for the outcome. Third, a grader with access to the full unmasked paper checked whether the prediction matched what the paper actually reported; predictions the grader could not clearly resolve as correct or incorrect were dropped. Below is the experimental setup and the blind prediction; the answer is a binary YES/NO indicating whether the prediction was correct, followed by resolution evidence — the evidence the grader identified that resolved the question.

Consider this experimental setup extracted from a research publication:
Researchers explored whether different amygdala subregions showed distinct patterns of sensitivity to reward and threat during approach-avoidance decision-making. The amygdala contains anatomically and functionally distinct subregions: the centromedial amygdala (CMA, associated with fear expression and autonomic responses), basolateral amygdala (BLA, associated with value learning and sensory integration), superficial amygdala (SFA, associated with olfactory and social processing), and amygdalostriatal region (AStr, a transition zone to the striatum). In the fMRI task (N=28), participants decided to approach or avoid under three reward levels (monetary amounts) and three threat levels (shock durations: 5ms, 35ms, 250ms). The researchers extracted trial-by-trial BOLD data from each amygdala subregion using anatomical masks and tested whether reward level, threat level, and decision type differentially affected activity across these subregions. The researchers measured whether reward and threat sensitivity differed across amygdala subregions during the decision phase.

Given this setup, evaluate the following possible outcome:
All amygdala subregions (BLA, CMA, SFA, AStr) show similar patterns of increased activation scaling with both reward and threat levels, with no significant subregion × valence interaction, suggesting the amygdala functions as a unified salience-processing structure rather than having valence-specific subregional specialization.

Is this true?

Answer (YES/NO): NO